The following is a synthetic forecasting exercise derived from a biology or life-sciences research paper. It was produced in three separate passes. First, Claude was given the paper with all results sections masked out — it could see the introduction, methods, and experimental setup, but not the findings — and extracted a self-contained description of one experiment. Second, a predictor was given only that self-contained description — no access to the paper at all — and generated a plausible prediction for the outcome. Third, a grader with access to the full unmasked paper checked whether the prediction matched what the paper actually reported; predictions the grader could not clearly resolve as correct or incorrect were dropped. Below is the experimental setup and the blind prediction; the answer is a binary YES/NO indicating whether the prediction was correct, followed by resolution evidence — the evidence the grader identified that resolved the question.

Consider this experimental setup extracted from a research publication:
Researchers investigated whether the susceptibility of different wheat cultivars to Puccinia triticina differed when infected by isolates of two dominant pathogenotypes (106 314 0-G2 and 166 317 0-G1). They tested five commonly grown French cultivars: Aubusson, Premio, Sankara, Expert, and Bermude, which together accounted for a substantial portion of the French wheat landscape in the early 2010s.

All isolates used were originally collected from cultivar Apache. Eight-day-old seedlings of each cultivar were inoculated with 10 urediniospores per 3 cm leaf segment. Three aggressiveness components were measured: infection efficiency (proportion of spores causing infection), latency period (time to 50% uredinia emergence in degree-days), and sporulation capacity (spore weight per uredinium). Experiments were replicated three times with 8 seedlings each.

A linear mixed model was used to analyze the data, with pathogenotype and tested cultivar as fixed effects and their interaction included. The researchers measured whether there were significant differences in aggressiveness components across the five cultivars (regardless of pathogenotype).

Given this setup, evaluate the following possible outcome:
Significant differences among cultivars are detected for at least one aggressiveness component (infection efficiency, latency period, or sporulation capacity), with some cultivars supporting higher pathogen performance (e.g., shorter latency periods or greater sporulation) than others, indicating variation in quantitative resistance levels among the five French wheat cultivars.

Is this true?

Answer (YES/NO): YES